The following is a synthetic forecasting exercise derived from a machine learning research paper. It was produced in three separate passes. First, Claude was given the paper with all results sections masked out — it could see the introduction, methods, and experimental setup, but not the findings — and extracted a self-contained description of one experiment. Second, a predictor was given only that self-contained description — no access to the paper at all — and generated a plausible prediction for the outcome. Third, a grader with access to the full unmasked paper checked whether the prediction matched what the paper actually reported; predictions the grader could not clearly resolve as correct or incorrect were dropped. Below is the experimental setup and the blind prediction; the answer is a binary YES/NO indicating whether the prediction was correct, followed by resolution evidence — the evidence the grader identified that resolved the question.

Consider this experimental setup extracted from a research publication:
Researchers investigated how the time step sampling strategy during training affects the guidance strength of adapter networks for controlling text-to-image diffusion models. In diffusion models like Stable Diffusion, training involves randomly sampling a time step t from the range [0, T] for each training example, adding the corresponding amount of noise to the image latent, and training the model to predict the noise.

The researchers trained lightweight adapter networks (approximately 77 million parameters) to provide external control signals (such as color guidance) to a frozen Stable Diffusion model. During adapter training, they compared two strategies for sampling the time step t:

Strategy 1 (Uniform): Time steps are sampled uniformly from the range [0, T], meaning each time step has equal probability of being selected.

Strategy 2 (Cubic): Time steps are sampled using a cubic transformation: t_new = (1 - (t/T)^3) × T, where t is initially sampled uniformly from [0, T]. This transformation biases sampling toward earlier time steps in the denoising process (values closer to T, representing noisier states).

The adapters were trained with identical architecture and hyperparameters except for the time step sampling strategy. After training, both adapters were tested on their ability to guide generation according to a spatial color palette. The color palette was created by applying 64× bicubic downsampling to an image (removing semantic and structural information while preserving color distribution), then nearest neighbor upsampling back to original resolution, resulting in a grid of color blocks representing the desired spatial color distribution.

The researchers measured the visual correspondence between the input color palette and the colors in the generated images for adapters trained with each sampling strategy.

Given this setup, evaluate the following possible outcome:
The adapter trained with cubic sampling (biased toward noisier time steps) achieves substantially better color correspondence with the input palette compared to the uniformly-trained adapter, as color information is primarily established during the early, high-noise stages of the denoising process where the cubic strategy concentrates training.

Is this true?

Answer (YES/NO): YES